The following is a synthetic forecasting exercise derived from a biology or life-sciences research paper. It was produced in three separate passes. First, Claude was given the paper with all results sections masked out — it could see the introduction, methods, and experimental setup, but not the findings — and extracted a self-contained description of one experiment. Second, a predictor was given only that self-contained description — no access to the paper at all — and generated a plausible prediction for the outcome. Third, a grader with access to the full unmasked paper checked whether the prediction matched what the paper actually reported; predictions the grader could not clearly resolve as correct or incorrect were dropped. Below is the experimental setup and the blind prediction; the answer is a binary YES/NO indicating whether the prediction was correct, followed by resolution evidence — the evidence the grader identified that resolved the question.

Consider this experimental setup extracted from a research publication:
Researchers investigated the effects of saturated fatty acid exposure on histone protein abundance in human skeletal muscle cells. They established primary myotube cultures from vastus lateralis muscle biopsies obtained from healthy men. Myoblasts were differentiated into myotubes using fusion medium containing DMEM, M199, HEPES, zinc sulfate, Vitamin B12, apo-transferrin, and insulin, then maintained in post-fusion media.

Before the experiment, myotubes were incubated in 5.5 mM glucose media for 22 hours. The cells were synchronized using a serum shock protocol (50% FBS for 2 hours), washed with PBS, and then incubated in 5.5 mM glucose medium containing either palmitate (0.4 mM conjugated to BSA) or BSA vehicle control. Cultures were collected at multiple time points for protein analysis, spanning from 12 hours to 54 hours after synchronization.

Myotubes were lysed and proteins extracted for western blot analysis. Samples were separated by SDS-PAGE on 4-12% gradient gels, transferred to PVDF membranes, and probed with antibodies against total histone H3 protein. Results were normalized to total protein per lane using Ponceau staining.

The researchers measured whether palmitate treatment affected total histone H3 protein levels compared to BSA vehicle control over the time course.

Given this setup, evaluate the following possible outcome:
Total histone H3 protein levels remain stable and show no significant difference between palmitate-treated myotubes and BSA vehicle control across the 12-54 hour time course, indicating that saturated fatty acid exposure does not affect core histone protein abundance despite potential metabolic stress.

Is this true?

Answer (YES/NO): YES